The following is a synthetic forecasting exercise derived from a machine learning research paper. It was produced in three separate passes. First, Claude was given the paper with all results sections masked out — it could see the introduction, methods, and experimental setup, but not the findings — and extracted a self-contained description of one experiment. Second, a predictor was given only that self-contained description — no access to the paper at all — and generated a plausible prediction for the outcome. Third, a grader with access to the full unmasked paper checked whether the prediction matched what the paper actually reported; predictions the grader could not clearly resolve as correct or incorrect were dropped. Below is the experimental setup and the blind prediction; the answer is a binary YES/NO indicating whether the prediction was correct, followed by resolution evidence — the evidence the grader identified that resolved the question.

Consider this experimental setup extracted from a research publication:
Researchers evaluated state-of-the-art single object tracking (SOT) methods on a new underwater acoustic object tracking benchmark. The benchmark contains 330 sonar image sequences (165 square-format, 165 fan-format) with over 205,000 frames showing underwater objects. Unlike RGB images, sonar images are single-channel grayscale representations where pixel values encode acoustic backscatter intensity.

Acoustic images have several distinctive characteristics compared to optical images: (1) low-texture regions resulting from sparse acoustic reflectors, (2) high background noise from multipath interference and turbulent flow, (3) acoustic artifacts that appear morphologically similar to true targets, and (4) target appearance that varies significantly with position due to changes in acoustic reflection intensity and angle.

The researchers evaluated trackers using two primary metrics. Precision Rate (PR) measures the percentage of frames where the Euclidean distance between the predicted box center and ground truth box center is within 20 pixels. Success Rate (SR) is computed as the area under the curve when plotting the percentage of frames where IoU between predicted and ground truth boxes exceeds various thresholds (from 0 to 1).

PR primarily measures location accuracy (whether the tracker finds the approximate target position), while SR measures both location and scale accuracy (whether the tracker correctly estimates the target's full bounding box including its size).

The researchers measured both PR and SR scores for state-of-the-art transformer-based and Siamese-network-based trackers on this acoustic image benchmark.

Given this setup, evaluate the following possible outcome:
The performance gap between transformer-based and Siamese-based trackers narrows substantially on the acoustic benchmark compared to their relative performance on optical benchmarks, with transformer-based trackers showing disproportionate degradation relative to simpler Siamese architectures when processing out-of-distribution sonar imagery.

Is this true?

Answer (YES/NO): NO